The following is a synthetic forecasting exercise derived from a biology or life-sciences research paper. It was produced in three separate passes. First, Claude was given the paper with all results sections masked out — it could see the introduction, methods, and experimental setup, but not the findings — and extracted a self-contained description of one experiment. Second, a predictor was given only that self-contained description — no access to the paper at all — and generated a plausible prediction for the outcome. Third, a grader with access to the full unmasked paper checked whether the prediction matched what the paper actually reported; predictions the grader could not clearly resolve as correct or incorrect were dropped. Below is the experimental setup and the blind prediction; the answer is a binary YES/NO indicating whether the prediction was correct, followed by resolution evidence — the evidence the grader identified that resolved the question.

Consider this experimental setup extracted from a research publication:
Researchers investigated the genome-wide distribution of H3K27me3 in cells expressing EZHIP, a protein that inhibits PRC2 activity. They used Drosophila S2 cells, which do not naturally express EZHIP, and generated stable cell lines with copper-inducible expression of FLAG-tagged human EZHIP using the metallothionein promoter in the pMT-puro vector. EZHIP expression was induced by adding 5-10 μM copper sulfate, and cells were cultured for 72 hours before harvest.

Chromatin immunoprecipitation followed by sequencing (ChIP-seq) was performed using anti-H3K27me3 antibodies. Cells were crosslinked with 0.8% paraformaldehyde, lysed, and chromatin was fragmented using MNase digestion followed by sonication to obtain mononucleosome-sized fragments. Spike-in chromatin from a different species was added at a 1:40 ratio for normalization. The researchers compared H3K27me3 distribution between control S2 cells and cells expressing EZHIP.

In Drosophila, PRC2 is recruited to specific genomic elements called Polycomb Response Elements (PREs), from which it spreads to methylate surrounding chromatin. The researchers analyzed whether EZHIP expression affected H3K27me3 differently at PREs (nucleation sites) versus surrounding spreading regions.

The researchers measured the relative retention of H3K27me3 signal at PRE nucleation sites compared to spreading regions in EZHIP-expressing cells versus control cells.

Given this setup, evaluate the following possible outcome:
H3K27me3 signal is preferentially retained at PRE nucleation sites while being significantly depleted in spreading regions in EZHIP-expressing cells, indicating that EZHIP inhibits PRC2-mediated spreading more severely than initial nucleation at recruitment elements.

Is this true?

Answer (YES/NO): YES